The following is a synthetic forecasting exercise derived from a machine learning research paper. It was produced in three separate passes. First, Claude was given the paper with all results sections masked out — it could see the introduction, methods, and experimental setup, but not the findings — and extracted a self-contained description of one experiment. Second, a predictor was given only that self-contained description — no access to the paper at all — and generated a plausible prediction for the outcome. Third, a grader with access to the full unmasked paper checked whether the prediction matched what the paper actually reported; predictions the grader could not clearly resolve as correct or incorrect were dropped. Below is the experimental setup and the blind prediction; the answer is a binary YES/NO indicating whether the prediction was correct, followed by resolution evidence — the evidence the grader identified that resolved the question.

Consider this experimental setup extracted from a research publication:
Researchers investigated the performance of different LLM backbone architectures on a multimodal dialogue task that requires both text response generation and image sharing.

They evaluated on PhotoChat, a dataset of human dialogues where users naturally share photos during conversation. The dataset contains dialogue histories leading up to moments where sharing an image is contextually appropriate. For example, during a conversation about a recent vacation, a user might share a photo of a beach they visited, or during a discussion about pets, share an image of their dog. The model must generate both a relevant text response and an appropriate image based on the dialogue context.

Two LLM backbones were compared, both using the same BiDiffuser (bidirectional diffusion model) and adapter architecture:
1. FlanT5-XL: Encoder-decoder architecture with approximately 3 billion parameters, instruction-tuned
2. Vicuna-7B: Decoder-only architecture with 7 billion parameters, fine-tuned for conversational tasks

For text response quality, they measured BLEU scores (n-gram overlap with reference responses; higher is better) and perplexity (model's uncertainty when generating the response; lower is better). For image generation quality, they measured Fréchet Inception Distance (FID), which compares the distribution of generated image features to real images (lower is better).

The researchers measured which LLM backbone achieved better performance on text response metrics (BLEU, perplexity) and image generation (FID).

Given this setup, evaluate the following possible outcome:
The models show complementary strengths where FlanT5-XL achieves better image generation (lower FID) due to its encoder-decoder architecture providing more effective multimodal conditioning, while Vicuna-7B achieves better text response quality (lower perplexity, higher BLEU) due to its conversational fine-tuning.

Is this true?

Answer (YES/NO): NO